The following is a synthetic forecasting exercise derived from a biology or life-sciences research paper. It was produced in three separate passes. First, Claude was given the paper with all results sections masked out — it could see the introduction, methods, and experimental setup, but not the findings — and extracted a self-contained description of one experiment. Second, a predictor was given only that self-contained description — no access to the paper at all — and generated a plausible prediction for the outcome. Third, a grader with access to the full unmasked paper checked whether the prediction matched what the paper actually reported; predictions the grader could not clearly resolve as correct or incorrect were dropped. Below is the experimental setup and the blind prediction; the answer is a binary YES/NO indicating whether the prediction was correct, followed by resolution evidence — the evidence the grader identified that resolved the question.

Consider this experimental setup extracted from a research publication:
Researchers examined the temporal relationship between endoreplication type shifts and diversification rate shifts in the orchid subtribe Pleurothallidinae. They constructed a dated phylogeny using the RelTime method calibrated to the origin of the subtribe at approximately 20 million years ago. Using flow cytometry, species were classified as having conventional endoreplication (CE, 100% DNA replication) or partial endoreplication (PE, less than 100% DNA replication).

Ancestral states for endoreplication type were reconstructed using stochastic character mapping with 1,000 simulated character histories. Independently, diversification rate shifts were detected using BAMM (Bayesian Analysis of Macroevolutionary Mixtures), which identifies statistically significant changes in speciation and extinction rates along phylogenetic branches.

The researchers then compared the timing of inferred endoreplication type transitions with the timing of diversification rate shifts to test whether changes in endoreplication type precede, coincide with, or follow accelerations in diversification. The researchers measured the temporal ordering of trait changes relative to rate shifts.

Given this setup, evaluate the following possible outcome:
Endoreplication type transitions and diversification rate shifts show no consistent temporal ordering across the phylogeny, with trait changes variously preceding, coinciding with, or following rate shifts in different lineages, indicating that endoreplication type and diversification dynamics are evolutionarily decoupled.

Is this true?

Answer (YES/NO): NO